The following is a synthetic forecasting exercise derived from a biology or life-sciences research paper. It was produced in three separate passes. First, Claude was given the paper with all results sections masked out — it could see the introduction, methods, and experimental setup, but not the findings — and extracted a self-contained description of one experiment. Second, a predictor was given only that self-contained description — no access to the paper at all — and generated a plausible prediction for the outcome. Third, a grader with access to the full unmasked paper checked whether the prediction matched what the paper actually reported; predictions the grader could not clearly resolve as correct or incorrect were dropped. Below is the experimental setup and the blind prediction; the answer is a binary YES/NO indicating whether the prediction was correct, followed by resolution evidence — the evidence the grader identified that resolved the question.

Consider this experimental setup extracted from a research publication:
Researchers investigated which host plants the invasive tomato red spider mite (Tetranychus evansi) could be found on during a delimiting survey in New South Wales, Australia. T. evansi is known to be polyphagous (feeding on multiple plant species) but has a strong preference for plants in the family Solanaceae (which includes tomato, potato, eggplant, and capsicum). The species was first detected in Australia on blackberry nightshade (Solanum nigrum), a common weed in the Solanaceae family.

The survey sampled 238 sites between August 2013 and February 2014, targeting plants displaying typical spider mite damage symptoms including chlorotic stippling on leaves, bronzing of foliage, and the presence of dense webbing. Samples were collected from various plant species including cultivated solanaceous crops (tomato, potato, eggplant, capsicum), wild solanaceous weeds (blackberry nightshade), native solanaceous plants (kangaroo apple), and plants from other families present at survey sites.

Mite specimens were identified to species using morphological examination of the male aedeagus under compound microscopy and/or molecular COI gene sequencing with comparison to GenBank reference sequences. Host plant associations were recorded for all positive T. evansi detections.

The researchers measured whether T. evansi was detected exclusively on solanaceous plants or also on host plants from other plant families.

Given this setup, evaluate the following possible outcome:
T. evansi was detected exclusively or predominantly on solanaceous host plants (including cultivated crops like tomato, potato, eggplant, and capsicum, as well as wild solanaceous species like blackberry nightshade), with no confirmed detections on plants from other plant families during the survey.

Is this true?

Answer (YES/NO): NO